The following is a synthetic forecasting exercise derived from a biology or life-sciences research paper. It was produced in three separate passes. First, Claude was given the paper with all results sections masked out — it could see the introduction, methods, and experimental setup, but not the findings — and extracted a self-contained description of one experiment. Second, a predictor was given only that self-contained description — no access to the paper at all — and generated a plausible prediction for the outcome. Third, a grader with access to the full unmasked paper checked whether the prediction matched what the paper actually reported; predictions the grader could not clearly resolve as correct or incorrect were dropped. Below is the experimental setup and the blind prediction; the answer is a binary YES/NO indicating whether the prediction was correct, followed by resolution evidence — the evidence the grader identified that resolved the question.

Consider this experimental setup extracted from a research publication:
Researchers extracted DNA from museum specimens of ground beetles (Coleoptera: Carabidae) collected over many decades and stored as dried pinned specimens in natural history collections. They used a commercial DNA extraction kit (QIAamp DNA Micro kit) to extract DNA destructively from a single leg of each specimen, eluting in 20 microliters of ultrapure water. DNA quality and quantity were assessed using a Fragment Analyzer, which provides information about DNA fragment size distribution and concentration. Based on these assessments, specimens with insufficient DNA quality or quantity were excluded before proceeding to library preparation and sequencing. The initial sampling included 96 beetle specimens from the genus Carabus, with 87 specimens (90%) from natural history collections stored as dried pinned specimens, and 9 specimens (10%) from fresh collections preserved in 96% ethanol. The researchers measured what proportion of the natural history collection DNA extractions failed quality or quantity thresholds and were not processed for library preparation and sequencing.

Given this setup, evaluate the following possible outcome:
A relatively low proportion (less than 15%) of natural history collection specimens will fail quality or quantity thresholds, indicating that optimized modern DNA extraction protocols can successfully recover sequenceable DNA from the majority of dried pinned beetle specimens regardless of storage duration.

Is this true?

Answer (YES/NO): NO